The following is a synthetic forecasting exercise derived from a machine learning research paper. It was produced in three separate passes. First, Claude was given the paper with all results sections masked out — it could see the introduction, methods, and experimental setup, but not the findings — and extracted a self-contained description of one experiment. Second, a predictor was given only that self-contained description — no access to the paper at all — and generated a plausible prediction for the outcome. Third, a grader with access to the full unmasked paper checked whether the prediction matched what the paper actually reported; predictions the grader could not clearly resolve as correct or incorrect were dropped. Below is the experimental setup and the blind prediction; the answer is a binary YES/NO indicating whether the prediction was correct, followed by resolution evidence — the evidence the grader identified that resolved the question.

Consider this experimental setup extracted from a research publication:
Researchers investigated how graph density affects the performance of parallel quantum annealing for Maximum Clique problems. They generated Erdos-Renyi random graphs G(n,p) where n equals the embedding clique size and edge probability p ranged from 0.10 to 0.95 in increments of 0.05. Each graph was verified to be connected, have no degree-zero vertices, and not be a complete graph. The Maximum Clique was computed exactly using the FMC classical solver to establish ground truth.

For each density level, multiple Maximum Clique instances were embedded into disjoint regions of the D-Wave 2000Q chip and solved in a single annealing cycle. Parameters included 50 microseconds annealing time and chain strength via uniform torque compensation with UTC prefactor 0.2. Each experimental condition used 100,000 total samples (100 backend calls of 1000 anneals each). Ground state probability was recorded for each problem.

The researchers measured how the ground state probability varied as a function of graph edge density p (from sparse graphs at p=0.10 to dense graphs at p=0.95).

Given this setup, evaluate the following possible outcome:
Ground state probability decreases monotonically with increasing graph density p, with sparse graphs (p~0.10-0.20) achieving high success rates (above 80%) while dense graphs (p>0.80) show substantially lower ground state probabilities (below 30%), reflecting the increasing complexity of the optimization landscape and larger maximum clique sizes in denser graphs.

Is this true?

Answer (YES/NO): NO